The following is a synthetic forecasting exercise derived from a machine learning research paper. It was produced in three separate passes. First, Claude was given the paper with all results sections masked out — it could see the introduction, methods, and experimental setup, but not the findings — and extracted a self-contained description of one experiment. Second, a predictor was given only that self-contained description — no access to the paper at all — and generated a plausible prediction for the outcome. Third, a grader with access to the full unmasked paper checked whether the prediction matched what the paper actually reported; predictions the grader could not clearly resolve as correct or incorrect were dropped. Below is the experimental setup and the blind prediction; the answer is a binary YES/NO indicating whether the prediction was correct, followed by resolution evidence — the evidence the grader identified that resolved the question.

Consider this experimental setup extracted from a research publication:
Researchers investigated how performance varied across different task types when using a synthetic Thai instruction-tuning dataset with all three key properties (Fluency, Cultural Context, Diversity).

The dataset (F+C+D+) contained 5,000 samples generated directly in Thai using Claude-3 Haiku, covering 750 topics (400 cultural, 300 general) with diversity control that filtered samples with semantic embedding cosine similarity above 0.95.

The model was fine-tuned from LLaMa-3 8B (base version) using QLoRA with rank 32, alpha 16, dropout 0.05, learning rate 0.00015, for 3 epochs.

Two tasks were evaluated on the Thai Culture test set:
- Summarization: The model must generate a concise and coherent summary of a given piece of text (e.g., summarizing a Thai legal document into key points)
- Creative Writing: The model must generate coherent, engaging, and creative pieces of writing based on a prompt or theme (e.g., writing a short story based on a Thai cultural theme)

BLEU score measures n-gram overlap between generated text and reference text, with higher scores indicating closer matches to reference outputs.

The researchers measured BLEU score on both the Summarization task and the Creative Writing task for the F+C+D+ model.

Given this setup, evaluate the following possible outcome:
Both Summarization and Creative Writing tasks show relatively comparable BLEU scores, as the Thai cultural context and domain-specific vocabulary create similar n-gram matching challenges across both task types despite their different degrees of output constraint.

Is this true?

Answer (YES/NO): NO